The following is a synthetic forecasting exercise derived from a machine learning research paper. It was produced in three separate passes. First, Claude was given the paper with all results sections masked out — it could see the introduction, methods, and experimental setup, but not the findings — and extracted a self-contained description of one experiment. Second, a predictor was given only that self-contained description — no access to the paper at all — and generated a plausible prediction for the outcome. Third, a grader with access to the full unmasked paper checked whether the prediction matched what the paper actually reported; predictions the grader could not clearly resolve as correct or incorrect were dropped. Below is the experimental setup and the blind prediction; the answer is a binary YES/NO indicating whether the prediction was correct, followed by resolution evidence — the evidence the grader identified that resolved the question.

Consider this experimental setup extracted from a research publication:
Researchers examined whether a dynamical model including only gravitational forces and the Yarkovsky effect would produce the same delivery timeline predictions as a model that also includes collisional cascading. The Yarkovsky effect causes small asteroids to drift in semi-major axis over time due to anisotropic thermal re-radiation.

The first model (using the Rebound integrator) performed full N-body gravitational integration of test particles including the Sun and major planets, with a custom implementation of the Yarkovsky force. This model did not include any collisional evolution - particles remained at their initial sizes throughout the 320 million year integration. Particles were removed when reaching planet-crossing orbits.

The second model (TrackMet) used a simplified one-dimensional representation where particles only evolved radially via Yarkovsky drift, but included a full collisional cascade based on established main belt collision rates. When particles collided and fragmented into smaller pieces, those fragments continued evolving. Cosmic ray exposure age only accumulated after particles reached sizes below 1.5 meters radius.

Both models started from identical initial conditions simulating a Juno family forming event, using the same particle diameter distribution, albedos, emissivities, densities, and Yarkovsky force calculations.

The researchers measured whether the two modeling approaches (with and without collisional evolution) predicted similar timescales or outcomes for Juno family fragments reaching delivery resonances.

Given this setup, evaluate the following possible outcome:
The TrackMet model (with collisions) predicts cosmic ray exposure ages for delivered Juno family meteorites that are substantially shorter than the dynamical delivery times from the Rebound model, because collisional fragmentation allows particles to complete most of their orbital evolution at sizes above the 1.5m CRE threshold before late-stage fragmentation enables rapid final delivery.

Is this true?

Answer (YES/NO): YES